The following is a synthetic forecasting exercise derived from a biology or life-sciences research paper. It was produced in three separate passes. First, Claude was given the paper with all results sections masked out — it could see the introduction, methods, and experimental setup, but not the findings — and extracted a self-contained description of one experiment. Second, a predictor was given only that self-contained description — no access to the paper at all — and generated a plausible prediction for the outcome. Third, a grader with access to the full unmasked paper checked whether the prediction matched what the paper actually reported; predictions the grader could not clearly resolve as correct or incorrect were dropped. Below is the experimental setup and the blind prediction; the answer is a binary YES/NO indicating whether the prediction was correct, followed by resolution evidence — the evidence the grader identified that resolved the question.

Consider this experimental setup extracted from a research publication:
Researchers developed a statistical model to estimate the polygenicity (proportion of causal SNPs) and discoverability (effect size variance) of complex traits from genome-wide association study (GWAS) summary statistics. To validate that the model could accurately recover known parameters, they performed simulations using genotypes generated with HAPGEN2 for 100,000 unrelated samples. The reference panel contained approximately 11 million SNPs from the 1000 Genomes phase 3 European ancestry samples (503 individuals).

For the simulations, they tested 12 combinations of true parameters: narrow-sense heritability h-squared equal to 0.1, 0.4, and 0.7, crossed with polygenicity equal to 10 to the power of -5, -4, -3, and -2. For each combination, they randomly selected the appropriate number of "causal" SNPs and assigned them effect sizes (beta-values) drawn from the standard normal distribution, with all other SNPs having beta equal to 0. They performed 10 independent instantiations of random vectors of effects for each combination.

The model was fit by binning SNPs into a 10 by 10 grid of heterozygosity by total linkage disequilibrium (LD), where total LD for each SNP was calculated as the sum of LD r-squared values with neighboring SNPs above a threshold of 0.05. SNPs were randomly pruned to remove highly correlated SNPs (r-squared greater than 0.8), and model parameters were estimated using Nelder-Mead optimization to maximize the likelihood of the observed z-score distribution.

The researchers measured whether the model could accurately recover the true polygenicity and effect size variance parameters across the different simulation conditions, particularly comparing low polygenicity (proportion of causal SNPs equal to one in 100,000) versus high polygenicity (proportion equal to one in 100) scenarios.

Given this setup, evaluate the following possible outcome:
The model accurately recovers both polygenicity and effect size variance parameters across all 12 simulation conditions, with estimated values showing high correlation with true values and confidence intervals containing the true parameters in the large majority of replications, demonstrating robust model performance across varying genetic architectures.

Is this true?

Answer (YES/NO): NO